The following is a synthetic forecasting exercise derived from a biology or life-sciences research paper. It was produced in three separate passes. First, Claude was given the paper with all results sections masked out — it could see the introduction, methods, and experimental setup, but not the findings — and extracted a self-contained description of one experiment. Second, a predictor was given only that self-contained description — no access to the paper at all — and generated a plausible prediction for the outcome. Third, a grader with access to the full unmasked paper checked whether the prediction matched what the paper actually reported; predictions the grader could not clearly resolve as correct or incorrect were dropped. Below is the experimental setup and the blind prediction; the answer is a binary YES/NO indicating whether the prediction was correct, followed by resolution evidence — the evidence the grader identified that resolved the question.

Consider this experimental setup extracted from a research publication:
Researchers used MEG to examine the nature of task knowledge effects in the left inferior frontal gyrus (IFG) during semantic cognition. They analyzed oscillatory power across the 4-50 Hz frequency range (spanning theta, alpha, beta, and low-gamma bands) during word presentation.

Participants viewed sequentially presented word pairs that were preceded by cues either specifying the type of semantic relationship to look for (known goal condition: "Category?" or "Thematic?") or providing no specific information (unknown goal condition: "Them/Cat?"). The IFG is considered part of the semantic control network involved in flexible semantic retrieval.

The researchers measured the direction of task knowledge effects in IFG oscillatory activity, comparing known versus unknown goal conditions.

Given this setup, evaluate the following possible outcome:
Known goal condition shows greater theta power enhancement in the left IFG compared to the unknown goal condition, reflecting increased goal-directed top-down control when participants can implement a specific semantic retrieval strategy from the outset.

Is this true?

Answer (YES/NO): YES